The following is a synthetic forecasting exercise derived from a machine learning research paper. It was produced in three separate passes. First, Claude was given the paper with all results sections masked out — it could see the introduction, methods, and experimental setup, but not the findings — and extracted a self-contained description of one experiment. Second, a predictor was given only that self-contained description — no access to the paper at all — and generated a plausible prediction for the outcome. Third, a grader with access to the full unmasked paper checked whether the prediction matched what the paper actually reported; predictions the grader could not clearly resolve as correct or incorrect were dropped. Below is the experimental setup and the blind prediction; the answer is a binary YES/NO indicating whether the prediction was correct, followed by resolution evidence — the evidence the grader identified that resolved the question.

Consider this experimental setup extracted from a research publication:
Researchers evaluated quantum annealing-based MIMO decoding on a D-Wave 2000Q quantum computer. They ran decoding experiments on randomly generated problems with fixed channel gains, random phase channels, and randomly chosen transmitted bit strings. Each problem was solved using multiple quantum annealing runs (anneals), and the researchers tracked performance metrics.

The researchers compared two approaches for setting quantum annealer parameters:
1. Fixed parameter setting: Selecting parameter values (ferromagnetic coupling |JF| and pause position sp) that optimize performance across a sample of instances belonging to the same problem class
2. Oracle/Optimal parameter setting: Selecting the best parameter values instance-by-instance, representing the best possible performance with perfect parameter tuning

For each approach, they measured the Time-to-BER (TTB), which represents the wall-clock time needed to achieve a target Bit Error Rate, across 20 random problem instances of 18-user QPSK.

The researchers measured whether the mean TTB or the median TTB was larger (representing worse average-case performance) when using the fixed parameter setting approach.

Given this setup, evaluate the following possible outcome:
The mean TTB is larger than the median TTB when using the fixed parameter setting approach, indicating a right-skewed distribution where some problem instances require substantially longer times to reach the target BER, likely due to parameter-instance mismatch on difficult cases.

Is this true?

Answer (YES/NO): YES